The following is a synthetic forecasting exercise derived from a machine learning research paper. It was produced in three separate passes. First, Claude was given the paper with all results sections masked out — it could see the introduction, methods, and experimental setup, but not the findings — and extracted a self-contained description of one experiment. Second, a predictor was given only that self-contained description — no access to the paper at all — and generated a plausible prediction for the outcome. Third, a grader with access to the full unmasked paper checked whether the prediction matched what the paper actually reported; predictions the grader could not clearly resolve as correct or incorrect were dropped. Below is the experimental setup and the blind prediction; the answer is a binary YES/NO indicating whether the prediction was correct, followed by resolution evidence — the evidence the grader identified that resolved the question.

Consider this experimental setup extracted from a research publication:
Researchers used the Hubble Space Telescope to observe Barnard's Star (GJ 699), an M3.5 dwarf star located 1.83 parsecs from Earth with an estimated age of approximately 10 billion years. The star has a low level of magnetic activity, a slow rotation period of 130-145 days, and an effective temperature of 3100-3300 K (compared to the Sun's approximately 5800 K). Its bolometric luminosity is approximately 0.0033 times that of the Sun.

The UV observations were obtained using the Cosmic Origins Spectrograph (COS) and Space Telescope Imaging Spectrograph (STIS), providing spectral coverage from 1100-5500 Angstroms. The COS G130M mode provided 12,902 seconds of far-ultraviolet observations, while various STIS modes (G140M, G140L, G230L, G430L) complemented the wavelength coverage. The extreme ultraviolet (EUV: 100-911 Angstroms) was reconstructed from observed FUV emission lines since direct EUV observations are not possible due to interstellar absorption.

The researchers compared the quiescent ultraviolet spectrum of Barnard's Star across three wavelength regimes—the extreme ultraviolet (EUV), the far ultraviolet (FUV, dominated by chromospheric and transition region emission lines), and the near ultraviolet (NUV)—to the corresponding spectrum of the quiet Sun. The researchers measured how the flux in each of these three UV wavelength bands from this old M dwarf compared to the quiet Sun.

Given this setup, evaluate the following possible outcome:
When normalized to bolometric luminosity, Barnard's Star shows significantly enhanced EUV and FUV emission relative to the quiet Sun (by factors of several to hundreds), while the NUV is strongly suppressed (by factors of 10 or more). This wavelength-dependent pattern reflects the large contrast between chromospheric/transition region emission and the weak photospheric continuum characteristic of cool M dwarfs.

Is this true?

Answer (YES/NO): NO